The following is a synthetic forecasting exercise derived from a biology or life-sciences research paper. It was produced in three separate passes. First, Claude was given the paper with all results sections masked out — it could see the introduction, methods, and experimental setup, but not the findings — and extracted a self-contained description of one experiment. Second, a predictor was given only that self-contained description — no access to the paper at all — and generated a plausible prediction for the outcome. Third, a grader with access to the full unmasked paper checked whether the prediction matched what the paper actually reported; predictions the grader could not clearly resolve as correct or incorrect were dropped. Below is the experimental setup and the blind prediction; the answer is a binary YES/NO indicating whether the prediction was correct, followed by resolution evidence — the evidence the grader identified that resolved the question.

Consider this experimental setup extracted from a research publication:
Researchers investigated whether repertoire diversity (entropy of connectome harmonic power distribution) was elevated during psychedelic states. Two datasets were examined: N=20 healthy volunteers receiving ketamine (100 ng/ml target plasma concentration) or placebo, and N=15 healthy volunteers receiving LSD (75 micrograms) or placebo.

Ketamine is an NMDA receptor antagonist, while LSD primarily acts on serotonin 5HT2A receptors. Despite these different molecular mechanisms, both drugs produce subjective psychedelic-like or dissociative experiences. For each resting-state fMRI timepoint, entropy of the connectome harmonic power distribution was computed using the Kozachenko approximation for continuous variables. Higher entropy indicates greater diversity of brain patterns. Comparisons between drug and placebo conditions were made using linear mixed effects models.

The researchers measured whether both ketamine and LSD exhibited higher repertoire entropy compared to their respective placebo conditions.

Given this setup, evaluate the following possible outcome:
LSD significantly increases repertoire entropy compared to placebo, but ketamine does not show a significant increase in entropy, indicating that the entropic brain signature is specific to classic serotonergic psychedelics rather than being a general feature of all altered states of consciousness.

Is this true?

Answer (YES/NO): NO